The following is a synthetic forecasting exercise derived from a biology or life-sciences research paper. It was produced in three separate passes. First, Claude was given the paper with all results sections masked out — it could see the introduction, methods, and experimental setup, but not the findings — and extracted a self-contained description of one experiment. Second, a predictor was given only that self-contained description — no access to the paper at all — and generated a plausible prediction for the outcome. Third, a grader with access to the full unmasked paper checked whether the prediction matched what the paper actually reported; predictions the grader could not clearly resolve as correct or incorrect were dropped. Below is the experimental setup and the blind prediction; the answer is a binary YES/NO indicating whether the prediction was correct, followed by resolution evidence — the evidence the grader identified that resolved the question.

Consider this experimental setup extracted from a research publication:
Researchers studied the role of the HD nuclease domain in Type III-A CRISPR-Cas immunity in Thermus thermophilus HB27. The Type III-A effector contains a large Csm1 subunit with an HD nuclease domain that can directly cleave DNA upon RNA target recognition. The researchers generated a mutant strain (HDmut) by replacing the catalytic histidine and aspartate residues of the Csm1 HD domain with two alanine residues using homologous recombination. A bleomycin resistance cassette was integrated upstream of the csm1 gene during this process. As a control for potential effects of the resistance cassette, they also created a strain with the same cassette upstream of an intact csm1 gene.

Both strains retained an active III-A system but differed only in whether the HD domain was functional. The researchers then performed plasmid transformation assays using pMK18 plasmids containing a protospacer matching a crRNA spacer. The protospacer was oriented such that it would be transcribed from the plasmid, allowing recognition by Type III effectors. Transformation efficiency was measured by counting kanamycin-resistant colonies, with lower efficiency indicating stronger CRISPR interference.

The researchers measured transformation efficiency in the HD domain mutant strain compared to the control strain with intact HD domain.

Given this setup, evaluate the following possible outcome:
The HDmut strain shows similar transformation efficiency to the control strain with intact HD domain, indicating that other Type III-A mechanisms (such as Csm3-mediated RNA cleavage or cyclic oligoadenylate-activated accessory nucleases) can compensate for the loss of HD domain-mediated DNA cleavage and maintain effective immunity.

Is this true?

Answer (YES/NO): NO